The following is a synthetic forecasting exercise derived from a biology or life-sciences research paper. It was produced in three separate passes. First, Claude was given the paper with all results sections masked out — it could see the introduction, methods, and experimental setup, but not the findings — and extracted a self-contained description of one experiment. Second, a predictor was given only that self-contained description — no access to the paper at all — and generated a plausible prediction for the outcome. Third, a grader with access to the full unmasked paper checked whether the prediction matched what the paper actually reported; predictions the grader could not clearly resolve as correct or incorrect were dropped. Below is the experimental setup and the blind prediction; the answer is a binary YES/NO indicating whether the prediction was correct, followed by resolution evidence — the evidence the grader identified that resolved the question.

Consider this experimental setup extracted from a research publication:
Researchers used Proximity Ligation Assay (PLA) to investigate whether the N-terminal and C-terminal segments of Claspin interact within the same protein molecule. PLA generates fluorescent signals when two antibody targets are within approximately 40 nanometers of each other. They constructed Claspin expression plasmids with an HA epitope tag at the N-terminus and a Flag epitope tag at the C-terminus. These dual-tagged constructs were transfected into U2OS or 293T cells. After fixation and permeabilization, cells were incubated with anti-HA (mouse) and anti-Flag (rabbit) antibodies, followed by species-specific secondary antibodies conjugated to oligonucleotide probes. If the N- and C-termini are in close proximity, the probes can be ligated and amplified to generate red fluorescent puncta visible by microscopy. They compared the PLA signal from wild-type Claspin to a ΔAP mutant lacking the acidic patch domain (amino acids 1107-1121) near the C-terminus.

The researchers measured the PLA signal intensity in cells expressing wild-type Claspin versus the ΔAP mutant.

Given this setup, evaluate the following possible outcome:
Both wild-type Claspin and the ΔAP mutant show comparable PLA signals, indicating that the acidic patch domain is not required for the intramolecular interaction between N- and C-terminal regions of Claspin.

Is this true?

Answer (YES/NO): NO